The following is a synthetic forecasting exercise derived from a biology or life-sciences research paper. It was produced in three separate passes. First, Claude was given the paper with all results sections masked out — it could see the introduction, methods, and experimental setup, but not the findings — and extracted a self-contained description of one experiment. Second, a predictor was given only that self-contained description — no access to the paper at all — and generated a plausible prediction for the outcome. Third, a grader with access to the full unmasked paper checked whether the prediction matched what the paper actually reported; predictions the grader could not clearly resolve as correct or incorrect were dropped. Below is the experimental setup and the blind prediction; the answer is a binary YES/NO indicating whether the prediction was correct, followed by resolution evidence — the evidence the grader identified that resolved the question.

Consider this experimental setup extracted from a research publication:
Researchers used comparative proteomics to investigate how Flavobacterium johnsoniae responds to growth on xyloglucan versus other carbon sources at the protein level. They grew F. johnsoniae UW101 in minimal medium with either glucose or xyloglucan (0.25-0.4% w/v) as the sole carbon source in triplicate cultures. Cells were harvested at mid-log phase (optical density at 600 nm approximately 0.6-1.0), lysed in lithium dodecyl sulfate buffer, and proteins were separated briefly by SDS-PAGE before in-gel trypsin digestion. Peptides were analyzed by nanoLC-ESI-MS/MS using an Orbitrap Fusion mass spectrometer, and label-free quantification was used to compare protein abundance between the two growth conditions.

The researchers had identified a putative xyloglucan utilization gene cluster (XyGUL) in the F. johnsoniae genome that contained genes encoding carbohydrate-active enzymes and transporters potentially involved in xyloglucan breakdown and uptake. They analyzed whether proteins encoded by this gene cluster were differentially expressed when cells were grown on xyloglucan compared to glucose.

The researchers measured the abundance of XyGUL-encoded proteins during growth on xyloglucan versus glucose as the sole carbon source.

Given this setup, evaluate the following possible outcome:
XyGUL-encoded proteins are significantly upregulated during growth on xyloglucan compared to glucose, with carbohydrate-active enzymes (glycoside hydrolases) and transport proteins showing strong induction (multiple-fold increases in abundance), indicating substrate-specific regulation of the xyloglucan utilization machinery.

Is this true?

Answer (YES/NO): YES